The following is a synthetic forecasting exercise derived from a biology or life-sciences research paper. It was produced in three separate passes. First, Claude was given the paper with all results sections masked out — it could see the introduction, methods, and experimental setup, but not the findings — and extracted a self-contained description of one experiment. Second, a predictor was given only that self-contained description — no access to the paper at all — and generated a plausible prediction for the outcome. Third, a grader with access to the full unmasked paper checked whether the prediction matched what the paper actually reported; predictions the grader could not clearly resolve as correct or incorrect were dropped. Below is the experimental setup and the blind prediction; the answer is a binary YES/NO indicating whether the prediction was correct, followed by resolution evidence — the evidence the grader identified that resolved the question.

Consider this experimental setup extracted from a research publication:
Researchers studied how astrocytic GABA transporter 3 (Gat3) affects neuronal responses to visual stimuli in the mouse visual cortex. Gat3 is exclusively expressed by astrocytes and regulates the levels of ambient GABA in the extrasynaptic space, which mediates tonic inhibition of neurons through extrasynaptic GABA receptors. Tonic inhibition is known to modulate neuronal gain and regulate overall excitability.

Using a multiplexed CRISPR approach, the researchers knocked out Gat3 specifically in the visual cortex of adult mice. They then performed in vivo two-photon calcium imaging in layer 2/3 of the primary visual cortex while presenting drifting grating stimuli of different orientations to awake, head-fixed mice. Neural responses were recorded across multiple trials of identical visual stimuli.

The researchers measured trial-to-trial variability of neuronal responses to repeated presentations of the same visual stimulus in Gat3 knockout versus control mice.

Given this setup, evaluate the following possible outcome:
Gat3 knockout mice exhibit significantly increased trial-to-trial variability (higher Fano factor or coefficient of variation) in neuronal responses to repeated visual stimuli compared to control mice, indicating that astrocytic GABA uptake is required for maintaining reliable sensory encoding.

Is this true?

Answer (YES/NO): YES